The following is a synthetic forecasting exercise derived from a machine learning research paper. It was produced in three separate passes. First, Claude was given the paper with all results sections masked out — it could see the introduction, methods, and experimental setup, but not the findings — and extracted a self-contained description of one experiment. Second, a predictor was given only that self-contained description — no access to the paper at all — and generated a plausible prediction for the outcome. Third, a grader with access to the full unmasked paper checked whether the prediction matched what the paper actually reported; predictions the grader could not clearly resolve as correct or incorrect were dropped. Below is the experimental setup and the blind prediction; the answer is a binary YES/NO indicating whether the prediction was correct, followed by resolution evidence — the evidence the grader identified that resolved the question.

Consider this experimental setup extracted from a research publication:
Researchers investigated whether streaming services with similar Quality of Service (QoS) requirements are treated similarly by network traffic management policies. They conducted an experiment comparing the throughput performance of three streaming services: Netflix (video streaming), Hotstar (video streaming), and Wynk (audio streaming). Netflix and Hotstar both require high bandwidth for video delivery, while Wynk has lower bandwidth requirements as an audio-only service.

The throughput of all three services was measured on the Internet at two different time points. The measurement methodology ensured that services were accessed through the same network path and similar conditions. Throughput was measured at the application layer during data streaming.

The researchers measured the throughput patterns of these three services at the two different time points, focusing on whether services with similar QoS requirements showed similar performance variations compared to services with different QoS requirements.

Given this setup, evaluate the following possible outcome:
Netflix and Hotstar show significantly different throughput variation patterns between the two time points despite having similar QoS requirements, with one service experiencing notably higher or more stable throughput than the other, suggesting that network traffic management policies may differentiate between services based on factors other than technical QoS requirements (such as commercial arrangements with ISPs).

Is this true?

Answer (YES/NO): NO